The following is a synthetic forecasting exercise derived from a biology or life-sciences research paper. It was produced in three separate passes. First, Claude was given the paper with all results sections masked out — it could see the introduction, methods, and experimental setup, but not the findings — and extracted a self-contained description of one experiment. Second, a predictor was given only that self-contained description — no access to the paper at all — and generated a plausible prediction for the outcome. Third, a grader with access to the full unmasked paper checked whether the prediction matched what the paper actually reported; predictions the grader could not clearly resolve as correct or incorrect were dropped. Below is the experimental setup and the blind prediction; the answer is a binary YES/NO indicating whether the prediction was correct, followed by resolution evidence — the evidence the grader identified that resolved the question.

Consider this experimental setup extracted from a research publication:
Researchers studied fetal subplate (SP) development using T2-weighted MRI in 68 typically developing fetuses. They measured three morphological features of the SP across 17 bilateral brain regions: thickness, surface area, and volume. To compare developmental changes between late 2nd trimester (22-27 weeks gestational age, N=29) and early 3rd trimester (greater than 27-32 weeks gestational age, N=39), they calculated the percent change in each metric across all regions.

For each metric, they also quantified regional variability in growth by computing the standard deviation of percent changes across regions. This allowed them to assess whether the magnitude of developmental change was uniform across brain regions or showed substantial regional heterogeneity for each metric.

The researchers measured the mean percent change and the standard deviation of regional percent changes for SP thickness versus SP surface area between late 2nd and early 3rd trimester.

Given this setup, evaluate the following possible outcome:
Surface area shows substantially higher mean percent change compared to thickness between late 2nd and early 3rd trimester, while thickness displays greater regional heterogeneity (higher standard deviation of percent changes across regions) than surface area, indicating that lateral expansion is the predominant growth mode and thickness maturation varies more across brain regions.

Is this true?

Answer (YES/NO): YES